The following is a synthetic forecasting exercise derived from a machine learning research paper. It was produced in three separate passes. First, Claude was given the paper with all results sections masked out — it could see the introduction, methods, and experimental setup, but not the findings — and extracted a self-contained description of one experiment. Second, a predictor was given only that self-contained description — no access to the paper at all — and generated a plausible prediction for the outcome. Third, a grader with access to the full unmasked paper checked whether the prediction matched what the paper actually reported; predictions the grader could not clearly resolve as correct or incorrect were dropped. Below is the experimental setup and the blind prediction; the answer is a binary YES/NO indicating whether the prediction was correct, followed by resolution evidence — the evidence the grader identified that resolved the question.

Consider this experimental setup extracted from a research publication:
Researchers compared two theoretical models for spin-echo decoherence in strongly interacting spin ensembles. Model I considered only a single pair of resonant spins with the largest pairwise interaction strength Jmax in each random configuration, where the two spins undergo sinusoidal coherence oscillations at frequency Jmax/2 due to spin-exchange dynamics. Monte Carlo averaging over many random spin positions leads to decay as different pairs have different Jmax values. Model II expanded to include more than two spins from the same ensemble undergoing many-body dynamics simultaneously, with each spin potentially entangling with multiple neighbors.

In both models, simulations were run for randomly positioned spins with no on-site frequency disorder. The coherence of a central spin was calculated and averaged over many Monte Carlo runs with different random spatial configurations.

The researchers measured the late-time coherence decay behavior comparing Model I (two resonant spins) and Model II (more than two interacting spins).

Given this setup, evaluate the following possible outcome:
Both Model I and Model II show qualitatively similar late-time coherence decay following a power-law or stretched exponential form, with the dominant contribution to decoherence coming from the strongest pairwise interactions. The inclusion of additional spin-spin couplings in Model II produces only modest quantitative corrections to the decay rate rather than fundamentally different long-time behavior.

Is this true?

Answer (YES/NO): NO